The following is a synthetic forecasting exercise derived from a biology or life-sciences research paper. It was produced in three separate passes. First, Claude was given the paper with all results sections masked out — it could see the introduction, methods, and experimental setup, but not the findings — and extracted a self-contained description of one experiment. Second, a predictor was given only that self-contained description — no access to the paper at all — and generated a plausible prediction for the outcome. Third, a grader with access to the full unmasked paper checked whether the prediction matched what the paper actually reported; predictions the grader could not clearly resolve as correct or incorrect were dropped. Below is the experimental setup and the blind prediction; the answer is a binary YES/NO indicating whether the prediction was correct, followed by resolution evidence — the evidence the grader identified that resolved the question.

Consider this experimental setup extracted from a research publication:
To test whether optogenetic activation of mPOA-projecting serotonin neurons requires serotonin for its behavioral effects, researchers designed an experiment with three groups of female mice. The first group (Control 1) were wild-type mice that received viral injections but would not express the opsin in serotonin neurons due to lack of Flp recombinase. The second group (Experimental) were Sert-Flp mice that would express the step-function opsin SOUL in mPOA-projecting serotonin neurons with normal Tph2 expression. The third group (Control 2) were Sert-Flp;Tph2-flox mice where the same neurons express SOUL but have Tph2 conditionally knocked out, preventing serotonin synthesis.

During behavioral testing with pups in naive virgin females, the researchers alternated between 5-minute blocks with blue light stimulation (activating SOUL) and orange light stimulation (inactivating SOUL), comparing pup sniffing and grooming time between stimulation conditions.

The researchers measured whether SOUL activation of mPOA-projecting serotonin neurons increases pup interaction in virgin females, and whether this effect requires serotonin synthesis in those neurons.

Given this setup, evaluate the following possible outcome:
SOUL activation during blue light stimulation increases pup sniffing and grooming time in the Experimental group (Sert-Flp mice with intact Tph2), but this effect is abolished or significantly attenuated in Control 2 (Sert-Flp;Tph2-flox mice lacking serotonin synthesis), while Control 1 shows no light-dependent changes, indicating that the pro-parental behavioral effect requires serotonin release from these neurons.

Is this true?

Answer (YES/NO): YES